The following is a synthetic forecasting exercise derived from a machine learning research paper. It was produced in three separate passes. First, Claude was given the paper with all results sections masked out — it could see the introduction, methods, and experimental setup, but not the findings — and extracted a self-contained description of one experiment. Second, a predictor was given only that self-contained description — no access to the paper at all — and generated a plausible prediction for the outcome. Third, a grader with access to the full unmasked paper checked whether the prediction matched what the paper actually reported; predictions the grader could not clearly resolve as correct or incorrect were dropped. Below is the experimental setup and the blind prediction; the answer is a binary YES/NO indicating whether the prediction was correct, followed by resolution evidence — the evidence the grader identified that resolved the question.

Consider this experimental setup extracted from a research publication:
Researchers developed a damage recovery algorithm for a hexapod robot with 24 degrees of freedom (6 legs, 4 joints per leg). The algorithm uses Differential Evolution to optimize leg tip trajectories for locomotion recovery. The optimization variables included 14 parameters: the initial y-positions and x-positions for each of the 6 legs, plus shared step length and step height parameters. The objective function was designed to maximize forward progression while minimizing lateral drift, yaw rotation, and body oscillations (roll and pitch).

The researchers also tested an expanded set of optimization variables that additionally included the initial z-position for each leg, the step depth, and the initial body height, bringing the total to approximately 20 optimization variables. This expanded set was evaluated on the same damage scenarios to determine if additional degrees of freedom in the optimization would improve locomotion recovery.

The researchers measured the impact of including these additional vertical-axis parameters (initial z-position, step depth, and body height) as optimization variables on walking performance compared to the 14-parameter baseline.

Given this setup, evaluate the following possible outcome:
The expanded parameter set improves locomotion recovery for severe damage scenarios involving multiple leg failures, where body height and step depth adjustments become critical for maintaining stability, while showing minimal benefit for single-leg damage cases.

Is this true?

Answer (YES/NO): NO